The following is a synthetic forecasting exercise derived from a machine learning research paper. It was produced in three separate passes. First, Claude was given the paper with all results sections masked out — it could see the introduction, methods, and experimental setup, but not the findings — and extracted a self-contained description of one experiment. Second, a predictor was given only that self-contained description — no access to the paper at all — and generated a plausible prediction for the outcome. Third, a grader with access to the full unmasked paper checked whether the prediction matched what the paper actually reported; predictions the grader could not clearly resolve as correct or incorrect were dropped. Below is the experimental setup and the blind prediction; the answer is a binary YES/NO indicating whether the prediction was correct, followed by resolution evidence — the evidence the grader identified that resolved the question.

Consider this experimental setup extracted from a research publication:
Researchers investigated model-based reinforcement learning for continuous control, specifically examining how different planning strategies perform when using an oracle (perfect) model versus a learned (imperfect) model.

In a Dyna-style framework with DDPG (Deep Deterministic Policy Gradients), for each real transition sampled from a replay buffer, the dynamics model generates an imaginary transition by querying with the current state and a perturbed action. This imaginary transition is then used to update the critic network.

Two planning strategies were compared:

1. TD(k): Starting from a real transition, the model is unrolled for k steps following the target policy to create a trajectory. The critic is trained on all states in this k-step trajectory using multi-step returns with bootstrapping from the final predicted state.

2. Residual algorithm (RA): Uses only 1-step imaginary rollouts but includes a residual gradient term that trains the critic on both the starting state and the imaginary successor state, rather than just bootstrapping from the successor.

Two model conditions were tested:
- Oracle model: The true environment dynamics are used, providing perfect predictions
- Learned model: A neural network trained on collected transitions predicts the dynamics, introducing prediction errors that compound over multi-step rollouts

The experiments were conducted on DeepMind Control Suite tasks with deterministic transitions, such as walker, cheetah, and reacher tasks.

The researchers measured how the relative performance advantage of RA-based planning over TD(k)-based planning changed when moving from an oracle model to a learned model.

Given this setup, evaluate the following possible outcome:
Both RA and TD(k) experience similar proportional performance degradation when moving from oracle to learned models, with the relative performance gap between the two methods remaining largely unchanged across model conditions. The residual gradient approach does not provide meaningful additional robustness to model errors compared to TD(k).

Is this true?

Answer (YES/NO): NO